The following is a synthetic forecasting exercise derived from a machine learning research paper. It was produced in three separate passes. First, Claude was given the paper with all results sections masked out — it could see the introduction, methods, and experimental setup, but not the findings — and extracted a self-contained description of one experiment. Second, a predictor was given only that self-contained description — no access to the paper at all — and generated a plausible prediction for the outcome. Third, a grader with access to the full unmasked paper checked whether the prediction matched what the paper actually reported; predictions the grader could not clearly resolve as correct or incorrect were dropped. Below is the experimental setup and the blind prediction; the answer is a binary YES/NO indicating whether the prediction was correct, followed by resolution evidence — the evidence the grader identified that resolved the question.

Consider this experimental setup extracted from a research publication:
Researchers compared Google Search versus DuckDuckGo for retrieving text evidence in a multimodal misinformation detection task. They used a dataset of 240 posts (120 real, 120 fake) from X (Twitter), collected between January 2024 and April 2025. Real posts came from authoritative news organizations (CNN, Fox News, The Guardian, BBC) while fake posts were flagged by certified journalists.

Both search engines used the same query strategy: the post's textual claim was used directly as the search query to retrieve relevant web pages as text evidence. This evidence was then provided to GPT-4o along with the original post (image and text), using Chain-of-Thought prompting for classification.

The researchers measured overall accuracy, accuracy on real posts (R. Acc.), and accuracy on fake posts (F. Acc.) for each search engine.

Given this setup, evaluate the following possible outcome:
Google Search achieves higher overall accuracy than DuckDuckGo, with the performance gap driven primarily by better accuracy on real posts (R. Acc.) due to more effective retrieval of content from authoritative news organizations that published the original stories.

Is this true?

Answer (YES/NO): NO